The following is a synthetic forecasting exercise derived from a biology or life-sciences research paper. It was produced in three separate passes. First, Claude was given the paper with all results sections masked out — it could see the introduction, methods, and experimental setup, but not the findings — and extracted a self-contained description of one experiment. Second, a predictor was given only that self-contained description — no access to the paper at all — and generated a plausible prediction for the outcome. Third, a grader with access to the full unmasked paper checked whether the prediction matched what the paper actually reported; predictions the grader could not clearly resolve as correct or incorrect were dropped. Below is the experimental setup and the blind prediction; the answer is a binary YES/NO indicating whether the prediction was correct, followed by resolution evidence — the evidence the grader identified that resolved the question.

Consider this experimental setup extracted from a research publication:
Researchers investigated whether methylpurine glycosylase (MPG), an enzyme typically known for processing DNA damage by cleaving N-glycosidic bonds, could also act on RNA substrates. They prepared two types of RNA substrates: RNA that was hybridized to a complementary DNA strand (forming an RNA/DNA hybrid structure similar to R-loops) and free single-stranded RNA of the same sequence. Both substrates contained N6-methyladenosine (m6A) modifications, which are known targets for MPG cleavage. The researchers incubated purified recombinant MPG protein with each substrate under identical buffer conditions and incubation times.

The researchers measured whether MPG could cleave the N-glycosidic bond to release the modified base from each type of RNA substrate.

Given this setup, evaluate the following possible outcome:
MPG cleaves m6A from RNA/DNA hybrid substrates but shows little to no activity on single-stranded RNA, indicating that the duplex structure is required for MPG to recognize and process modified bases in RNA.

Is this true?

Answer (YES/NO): YES